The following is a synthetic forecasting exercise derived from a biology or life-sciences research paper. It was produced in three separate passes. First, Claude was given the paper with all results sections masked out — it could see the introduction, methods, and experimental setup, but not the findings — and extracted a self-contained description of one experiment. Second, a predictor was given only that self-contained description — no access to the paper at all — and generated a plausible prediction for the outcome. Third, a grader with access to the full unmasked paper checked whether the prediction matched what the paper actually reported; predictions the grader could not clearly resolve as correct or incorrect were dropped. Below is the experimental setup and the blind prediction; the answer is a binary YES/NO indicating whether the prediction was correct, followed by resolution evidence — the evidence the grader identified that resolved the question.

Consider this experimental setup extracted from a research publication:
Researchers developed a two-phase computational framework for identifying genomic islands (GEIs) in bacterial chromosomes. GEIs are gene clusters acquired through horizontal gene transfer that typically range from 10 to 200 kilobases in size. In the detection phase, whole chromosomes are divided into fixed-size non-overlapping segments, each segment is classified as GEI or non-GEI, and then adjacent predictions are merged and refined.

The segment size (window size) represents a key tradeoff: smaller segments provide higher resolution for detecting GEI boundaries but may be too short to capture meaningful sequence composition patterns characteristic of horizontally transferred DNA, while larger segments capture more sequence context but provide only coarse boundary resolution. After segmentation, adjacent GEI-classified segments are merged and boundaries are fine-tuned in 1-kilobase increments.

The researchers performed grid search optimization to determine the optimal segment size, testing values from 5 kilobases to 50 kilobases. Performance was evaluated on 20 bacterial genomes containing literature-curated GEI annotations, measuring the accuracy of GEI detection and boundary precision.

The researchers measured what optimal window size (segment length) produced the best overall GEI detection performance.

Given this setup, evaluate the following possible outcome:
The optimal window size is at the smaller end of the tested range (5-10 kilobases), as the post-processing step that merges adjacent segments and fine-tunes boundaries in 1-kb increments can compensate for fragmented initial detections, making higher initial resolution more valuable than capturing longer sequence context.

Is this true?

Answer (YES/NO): YES